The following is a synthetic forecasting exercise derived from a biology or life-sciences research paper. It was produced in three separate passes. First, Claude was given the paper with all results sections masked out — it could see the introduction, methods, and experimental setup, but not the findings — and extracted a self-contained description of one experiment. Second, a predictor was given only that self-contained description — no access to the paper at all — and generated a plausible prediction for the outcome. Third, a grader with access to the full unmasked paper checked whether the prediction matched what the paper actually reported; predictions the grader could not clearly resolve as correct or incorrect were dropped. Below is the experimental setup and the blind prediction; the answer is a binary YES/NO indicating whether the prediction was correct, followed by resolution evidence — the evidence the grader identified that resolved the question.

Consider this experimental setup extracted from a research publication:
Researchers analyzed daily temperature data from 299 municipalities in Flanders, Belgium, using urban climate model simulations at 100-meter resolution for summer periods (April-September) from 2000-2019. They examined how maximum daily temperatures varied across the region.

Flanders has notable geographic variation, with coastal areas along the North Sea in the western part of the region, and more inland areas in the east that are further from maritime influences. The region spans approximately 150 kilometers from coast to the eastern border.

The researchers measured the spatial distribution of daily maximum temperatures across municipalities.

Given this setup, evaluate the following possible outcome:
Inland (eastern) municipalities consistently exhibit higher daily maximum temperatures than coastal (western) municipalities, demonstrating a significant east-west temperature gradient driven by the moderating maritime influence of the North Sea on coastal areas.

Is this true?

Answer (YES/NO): YES